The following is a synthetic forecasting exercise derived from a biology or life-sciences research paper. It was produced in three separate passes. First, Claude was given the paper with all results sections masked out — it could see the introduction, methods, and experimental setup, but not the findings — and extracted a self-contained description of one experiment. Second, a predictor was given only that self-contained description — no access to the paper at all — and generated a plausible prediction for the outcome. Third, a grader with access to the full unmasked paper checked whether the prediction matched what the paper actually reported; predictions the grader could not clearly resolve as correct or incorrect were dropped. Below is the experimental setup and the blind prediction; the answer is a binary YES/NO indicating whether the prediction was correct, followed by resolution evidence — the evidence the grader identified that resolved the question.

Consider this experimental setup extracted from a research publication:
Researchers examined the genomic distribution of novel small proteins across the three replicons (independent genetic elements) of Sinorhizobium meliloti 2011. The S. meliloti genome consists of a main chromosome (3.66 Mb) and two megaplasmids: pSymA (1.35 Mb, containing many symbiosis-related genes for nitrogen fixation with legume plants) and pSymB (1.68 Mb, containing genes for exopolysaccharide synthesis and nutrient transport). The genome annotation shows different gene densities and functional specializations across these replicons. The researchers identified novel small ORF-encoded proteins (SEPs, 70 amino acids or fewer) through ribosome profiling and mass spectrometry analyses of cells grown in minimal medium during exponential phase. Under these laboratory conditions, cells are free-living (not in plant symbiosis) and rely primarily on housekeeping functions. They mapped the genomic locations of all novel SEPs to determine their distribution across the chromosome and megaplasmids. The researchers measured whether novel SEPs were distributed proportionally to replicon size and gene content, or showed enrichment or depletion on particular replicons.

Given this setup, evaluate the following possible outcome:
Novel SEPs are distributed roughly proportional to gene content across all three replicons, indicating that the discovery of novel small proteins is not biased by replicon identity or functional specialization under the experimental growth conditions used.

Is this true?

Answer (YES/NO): YES